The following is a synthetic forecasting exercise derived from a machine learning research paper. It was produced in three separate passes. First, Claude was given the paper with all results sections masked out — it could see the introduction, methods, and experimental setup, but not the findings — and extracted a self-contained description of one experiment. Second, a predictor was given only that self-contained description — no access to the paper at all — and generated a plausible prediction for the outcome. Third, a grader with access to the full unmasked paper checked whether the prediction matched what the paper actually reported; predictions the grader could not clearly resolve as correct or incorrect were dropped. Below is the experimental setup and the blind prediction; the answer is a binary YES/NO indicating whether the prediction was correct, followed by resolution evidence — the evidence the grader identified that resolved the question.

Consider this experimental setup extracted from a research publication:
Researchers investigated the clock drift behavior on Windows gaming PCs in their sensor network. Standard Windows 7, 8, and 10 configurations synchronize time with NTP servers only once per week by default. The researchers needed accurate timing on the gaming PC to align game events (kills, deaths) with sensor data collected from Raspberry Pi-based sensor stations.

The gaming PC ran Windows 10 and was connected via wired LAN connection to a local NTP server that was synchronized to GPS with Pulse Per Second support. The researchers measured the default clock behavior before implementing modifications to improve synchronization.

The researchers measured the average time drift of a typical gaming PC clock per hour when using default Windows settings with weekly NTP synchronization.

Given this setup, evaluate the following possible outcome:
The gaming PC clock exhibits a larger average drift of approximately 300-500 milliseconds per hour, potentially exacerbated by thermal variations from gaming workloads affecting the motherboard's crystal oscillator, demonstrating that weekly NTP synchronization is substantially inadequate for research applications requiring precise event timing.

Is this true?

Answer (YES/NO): NO